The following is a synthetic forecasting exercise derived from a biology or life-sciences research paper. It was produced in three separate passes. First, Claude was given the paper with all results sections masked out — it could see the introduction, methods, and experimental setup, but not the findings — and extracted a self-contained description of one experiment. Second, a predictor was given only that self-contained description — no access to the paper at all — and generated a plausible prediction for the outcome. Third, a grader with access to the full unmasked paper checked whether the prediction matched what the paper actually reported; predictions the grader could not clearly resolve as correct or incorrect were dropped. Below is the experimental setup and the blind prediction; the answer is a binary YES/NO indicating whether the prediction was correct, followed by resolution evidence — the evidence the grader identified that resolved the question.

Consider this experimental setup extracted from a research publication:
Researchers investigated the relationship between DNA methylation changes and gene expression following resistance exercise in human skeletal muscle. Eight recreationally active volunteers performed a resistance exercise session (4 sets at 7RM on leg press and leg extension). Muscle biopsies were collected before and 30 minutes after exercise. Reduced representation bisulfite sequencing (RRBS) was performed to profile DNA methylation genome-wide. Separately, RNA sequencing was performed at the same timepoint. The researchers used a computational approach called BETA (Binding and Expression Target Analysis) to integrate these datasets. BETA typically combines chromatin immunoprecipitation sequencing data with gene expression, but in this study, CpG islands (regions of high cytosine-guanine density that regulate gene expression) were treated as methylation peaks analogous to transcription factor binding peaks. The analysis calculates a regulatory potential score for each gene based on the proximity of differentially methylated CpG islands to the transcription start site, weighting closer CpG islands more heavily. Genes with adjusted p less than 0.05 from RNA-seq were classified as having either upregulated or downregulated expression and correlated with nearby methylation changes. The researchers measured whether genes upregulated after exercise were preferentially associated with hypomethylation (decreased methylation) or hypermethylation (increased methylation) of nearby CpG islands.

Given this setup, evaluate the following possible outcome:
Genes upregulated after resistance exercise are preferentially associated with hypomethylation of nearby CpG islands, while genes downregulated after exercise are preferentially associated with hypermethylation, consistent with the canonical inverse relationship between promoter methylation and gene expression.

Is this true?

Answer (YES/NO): NO